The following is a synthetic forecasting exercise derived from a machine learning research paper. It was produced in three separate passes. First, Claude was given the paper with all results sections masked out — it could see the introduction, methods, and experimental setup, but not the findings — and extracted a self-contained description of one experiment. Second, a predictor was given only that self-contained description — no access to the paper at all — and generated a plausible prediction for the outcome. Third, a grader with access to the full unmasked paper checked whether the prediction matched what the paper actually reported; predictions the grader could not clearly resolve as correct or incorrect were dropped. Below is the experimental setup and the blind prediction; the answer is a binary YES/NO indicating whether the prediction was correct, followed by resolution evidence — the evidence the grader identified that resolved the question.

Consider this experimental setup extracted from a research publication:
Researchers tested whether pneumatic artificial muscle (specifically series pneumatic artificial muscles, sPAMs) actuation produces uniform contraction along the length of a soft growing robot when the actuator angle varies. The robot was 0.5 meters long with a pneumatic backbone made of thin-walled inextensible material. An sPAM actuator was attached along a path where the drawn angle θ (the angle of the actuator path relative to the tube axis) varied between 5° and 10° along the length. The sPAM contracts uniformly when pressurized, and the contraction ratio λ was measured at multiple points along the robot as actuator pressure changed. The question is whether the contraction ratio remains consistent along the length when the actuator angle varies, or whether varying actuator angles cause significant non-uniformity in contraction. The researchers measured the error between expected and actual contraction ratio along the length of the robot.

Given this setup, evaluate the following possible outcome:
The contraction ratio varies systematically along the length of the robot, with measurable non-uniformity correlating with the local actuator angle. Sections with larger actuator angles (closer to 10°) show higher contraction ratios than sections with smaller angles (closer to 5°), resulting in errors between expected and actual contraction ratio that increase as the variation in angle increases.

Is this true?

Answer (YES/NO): NO